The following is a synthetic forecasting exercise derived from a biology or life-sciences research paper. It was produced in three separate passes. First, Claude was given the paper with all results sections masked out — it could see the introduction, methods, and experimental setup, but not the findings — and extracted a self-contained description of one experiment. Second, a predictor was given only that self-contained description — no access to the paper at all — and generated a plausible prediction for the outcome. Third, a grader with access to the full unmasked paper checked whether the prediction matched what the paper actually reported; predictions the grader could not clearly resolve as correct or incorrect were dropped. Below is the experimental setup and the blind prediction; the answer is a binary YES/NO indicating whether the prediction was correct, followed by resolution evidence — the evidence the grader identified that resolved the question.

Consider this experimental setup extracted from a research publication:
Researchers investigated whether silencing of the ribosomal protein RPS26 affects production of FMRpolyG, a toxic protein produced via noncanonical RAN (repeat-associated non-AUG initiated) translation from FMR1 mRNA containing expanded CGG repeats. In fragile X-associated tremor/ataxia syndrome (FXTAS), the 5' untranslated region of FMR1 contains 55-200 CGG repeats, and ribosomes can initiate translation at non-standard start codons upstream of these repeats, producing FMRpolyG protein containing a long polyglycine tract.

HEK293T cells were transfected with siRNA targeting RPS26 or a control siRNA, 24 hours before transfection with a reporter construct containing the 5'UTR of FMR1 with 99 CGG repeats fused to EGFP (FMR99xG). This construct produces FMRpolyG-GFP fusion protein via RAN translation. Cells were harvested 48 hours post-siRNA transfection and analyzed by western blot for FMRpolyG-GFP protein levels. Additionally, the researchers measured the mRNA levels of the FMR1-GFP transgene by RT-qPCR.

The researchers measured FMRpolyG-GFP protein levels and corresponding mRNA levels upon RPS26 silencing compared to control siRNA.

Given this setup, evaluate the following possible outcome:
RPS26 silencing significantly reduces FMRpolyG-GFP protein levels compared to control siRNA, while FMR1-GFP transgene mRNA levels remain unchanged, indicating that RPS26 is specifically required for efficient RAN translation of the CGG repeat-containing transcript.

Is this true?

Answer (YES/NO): YES